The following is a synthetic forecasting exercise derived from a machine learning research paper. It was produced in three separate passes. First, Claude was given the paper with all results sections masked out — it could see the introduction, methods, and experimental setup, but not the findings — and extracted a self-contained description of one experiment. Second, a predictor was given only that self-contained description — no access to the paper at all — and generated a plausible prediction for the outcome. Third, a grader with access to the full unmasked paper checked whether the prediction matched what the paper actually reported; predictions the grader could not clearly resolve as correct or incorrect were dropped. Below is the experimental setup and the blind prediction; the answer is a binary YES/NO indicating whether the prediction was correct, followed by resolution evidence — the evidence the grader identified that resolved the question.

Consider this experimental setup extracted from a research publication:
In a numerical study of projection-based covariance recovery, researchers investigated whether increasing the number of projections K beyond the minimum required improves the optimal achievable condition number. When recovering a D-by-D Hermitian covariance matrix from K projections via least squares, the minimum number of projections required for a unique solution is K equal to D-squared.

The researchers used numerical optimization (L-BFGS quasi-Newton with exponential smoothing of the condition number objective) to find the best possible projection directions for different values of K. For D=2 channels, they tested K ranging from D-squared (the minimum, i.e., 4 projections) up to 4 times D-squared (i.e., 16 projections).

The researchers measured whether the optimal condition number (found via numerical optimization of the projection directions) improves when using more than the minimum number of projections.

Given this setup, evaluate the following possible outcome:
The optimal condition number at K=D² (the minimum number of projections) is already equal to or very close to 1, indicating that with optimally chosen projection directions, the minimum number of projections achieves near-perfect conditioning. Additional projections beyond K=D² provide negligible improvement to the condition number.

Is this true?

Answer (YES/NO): NO